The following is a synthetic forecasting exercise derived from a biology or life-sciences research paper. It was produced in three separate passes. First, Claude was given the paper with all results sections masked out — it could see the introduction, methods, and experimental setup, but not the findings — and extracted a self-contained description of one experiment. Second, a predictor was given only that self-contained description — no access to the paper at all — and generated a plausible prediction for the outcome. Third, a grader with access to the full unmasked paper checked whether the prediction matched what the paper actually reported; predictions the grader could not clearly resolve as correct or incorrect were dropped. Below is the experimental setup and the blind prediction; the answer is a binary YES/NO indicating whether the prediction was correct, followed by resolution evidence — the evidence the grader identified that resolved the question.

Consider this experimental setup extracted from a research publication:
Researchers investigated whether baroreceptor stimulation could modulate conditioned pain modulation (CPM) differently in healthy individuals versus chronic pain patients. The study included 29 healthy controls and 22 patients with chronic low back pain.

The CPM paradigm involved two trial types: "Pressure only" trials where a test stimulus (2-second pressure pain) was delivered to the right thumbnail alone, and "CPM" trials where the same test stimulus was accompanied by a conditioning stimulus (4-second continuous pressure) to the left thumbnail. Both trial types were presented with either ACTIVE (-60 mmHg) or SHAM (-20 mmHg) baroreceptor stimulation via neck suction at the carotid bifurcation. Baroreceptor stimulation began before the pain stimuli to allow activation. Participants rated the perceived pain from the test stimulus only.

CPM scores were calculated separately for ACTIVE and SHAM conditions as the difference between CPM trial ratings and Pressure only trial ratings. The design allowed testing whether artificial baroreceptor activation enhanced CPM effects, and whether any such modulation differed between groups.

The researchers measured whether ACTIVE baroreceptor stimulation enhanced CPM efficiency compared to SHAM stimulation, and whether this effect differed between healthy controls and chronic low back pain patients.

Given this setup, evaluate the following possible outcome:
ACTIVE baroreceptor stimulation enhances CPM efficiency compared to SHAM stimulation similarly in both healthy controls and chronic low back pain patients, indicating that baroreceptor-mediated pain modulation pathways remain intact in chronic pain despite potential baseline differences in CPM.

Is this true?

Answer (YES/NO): NO